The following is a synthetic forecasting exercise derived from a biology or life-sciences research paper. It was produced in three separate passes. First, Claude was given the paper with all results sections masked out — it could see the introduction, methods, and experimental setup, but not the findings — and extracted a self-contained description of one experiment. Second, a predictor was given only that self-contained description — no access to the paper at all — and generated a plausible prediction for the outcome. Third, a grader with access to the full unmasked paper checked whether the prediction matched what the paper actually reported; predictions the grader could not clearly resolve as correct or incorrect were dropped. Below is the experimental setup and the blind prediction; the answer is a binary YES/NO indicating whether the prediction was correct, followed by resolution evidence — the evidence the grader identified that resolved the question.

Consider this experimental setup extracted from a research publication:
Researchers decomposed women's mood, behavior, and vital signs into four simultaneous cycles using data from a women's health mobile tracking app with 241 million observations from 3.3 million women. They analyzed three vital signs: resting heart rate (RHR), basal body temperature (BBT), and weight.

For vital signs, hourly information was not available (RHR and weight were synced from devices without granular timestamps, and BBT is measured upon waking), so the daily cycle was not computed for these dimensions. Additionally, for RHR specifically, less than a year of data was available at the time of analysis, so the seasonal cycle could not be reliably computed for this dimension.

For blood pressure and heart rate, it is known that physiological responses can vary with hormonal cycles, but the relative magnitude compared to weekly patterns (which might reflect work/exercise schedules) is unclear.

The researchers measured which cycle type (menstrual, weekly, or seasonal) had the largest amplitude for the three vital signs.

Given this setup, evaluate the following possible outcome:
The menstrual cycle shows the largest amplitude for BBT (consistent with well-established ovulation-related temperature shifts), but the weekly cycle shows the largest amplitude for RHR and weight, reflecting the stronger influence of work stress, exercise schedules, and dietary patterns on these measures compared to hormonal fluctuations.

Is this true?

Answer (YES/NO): NO